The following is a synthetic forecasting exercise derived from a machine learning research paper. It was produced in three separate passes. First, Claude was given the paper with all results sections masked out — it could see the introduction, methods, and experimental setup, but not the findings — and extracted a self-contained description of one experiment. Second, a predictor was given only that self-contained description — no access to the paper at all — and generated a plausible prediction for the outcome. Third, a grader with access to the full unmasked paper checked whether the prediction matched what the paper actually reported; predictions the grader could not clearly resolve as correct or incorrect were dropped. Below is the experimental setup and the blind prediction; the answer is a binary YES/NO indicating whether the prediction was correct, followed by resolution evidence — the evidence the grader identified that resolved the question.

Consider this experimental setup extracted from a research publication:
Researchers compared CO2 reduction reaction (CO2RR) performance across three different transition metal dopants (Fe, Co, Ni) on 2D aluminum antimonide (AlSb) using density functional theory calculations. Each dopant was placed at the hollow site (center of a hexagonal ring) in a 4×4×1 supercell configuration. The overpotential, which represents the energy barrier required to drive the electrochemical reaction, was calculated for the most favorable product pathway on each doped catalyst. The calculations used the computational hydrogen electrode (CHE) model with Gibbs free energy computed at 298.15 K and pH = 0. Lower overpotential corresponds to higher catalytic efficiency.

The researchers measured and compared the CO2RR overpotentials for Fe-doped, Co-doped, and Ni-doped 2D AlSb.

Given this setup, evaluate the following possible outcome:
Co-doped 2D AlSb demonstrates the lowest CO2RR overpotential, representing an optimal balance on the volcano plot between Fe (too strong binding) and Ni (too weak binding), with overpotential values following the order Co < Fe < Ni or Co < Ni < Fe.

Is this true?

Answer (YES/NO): NO